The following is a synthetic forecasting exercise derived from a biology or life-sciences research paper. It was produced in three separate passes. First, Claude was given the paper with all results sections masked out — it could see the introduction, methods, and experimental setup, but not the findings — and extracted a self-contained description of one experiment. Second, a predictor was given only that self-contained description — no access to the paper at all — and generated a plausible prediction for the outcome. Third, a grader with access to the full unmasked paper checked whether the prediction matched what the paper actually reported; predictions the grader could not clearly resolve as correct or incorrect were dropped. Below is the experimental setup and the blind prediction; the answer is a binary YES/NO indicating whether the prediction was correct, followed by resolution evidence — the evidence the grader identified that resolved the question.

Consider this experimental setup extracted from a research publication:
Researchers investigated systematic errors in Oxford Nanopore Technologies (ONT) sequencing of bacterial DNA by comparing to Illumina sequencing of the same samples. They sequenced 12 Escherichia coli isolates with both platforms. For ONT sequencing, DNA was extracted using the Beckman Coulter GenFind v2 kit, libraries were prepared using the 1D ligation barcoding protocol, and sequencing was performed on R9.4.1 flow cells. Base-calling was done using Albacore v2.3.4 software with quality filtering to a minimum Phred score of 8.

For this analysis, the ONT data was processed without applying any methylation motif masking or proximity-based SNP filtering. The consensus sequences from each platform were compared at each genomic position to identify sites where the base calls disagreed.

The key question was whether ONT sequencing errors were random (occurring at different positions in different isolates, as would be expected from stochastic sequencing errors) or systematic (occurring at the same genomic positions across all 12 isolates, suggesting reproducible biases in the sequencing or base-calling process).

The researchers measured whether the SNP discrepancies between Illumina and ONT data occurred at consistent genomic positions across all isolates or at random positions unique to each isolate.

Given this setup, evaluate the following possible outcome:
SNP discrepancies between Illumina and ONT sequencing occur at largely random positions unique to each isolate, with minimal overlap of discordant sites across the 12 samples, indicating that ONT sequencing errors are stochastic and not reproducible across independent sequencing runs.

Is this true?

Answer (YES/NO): NO